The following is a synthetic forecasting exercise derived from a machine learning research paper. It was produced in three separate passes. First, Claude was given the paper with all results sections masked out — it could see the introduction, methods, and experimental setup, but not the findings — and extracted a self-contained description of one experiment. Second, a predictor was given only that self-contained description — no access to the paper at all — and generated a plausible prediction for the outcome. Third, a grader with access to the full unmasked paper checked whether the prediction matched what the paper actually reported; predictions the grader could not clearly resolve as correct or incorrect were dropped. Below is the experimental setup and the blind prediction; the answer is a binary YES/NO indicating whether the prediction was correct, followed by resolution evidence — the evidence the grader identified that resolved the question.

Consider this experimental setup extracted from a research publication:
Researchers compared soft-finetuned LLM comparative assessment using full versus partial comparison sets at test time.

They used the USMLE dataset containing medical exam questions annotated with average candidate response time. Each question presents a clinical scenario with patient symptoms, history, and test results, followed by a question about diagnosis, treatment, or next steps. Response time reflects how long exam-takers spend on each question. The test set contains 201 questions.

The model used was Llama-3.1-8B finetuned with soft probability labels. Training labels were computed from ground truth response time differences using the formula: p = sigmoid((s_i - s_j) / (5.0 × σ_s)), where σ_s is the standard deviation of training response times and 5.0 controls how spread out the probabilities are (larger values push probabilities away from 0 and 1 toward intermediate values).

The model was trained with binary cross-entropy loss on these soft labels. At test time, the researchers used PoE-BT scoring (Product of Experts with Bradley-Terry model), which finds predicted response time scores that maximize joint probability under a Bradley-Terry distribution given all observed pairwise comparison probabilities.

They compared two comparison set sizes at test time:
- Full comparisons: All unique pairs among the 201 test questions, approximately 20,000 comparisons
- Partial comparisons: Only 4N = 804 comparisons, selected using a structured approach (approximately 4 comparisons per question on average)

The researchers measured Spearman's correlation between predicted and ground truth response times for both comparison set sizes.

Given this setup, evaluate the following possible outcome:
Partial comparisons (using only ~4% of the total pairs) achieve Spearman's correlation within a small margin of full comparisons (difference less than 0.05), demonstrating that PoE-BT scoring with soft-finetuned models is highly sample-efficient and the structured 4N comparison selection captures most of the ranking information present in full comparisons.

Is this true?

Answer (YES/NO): NO